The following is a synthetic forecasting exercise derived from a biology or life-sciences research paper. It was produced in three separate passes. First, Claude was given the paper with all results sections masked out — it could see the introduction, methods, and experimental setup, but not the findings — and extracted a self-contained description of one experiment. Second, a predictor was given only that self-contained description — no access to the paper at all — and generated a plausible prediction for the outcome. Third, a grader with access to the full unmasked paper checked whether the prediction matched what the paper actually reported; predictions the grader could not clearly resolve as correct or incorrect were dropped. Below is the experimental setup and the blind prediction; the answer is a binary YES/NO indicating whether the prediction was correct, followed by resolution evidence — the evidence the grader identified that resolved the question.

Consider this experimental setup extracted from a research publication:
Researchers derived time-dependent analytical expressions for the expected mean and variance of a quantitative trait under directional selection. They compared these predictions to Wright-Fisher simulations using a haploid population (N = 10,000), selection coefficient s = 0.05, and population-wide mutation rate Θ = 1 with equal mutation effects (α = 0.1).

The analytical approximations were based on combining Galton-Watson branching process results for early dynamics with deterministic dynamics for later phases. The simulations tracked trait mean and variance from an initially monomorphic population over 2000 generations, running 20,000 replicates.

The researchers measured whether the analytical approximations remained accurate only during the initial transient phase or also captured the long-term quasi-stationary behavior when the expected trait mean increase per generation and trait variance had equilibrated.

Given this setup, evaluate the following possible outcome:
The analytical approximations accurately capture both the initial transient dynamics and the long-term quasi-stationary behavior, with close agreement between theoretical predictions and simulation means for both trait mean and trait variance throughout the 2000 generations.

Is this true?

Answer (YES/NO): YES